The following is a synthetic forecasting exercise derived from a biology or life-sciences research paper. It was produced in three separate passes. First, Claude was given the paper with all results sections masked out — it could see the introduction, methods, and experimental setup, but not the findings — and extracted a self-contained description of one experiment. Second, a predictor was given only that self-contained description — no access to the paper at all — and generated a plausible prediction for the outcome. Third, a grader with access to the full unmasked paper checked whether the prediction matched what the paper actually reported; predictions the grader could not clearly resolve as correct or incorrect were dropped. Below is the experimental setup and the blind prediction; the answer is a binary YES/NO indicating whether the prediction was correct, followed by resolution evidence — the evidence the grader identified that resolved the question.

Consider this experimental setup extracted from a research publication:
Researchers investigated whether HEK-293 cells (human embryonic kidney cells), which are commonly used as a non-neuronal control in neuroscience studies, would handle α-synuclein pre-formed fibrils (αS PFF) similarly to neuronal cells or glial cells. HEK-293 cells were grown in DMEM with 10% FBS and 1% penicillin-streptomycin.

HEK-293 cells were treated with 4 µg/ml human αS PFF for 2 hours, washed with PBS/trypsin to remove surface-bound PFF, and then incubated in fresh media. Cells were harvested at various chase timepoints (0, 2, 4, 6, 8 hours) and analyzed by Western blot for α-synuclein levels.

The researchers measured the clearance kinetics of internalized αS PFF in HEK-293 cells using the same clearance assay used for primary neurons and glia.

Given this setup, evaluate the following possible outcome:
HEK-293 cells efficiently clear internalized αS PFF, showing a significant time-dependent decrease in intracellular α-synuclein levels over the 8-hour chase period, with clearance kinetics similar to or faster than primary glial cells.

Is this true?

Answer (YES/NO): YES